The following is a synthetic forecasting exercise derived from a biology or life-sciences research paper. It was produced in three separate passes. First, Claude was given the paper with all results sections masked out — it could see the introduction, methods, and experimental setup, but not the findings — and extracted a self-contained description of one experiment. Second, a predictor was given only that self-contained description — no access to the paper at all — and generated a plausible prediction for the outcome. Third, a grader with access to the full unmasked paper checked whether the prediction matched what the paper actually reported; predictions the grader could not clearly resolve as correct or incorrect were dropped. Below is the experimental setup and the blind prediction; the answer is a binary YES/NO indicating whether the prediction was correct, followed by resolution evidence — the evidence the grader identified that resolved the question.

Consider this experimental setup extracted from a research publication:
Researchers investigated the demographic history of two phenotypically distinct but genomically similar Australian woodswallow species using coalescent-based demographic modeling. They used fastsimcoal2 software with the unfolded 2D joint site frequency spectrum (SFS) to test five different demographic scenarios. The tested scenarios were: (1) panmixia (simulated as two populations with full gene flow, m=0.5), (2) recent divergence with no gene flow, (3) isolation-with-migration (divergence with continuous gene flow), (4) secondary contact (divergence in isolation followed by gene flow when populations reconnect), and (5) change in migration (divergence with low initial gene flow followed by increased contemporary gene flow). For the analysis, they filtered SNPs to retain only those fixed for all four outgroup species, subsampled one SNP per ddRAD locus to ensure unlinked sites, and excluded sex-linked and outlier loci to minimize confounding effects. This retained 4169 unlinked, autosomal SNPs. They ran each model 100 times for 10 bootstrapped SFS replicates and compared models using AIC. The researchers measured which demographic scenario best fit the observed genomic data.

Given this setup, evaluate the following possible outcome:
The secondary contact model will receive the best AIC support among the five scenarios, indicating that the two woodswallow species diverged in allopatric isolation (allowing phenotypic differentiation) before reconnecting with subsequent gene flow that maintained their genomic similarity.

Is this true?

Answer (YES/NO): NO